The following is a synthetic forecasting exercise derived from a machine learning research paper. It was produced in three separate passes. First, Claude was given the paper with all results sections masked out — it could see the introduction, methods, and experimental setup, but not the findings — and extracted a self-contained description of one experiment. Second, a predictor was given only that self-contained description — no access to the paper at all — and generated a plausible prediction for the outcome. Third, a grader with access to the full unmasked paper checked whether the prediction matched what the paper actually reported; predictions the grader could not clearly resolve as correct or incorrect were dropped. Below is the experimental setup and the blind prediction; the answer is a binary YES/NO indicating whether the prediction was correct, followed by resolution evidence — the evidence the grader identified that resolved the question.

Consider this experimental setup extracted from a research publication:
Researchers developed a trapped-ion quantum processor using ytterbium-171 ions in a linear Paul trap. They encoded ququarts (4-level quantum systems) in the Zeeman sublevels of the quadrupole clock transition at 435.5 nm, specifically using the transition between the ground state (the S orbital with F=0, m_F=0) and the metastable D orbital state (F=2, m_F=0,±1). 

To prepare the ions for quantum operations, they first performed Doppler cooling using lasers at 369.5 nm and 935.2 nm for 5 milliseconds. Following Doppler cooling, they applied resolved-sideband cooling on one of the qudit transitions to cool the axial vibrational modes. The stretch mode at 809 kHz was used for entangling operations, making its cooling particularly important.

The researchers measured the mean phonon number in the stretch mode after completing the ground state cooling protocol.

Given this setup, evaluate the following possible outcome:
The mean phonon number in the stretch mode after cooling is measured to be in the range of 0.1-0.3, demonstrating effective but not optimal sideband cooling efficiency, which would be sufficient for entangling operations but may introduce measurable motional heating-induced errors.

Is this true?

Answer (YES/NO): NO